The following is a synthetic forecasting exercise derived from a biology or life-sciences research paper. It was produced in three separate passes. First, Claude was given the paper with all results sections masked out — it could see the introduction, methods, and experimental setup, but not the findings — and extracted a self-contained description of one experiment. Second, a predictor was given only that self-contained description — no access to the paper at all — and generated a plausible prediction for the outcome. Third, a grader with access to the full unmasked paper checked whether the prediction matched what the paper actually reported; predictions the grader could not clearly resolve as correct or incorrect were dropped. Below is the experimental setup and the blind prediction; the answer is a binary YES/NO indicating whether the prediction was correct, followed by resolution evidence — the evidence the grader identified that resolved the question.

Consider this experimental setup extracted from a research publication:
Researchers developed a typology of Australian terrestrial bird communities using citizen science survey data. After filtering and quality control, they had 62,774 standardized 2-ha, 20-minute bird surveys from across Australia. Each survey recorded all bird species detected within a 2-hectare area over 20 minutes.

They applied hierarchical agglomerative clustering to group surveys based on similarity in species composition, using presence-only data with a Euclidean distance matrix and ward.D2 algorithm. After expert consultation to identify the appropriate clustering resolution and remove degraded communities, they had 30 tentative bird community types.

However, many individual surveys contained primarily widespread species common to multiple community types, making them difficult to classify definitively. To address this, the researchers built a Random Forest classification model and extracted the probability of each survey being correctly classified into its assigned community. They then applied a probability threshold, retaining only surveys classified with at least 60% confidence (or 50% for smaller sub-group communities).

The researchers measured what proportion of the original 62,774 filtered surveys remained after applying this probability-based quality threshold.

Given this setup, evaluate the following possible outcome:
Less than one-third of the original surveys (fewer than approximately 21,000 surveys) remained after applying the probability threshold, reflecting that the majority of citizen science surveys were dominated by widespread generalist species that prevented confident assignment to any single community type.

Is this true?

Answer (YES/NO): YES